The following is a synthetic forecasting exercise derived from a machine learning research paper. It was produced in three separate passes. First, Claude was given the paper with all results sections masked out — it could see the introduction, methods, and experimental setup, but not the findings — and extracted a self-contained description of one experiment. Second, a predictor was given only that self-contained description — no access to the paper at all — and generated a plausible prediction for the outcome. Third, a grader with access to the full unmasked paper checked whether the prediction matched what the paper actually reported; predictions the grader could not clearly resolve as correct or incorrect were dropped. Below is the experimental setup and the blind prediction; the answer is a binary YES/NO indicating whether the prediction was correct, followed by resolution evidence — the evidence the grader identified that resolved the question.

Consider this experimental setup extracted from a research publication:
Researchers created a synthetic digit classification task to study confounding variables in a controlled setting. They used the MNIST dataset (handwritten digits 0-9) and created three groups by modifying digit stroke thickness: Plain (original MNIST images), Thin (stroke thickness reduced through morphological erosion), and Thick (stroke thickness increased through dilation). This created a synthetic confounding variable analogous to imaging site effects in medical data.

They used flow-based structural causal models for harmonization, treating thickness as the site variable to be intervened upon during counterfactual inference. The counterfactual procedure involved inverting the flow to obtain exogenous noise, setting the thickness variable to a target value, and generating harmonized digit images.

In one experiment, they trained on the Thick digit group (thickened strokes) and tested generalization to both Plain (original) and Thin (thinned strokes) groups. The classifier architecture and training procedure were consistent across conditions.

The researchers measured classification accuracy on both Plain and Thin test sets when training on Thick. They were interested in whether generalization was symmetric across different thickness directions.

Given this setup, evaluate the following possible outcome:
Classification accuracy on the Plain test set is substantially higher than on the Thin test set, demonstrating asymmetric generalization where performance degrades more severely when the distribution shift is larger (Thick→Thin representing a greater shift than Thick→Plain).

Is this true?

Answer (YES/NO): YES